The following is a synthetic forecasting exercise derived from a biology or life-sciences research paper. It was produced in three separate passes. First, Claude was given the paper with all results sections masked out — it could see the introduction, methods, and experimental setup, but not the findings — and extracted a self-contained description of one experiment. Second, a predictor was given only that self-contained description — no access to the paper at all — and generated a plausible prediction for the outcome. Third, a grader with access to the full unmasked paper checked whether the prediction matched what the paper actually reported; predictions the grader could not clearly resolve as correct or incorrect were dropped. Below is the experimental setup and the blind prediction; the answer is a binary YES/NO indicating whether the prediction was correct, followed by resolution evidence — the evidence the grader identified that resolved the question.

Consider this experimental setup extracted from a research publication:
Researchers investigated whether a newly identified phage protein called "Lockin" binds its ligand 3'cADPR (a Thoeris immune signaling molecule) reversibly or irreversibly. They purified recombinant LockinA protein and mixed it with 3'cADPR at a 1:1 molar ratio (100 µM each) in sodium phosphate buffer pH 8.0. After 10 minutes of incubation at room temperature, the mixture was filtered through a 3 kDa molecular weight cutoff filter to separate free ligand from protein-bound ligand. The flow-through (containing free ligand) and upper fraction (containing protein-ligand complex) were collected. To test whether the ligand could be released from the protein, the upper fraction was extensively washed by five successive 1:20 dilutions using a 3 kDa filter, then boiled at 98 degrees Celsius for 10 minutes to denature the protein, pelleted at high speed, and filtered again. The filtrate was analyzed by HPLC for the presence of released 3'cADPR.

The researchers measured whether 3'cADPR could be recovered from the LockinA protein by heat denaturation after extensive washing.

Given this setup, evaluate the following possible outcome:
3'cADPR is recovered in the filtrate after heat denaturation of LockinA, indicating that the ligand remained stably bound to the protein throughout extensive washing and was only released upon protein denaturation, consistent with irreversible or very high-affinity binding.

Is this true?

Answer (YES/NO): YES